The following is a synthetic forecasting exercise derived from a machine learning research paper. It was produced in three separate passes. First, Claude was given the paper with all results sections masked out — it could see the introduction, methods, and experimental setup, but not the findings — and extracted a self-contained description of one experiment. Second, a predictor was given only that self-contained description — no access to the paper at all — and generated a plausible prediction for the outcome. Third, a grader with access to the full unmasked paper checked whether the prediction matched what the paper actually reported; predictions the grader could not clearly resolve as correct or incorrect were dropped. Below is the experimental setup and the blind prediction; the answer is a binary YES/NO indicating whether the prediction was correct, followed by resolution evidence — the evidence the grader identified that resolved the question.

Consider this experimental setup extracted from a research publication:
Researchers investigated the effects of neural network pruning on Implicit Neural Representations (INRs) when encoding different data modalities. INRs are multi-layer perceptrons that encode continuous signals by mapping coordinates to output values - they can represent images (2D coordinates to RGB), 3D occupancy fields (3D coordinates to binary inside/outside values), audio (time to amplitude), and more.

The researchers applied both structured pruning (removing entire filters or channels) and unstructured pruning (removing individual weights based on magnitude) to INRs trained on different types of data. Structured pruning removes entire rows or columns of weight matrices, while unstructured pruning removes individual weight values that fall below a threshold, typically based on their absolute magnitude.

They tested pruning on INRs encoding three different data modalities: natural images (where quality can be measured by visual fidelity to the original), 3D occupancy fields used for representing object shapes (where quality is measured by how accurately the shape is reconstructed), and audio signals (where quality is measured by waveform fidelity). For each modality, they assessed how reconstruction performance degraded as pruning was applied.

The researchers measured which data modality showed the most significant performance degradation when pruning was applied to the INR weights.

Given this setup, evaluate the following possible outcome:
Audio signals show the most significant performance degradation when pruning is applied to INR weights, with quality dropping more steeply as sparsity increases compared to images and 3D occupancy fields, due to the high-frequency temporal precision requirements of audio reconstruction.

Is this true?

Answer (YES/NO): NO